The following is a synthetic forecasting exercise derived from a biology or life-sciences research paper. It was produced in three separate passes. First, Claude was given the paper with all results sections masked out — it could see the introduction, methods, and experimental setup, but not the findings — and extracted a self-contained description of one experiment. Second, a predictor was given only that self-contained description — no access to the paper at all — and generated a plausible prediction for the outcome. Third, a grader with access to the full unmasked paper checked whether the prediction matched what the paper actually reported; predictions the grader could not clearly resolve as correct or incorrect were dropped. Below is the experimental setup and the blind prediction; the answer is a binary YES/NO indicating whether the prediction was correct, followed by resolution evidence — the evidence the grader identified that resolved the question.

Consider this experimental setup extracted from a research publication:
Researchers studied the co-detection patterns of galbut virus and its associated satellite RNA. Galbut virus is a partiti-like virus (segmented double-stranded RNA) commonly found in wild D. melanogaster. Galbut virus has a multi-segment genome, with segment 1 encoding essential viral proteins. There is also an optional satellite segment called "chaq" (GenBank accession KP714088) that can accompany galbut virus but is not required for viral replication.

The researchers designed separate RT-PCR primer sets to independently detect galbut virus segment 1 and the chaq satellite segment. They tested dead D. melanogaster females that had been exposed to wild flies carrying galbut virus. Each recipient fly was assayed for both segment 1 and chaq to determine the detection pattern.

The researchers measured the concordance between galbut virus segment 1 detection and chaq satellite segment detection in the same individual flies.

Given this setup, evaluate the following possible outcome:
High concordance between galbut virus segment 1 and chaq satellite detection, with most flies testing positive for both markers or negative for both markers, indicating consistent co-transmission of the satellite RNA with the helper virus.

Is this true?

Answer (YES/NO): NO